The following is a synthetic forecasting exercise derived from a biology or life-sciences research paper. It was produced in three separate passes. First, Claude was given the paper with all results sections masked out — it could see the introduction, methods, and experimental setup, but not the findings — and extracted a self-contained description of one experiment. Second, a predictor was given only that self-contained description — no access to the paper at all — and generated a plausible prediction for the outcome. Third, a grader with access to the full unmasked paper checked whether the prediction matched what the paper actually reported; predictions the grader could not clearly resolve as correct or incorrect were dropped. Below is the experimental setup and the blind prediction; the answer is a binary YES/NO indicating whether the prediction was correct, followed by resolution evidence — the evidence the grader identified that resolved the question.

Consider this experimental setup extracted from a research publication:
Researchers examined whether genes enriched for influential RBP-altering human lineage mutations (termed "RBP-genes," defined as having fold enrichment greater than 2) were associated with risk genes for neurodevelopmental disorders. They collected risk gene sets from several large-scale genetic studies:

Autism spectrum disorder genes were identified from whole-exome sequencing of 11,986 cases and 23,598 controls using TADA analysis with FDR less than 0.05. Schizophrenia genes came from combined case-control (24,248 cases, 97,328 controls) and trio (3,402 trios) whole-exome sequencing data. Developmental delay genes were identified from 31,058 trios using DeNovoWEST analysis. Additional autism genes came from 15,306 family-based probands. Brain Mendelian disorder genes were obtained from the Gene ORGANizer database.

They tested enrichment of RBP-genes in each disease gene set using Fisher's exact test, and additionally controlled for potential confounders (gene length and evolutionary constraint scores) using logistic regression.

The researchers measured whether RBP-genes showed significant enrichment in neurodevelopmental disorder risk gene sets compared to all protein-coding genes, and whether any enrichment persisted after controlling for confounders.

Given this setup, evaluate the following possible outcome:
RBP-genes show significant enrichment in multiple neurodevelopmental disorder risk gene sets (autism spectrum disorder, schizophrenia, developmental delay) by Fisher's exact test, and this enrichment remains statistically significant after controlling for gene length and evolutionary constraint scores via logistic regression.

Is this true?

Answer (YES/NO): YES